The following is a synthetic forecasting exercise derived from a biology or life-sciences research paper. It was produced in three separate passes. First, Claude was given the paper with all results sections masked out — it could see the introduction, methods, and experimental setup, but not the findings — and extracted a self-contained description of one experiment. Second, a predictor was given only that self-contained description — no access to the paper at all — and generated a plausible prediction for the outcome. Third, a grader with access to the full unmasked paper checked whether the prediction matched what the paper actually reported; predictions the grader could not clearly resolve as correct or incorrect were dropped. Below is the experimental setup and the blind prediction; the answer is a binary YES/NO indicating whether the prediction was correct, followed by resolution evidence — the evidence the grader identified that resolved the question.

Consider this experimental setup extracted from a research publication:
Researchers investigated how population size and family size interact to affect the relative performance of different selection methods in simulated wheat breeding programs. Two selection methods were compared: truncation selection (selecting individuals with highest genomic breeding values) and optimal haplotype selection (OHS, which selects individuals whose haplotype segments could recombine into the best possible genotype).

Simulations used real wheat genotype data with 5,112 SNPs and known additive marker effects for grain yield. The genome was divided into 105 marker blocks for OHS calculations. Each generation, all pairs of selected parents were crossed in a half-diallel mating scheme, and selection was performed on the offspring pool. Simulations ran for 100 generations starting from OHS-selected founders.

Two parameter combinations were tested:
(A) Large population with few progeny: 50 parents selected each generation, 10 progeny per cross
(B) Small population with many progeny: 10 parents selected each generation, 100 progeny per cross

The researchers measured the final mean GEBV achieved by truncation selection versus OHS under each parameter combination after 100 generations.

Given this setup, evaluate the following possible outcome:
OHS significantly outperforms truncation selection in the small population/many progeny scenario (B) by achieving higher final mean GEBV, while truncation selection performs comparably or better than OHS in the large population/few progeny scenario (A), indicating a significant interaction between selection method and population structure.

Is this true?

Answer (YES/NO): YES